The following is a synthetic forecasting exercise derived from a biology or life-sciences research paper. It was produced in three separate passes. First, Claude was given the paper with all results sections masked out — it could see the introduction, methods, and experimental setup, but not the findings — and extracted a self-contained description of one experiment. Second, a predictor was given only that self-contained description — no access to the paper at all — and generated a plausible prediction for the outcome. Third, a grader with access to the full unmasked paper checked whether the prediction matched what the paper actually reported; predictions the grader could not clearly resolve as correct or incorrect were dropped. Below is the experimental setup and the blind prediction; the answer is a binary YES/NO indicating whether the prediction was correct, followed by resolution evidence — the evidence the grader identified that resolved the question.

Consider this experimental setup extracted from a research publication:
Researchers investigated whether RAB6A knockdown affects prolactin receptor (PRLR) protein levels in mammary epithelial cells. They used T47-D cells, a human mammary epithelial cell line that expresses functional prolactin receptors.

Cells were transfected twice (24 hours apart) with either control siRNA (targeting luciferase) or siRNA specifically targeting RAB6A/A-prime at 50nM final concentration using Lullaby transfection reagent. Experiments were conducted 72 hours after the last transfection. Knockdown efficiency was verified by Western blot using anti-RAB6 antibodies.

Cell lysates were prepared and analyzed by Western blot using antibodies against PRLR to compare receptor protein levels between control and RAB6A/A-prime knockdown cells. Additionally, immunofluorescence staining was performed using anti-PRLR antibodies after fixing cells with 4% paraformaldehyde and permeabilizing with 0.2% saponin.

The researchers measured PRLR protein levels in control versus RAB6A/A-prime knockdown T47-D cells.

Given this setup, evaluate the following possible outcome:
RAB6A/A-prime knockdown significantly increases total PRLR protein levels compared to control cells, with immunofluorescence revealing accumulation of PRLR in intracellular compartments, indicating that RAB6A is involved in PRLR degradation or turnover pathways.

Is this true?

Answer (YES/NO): NO